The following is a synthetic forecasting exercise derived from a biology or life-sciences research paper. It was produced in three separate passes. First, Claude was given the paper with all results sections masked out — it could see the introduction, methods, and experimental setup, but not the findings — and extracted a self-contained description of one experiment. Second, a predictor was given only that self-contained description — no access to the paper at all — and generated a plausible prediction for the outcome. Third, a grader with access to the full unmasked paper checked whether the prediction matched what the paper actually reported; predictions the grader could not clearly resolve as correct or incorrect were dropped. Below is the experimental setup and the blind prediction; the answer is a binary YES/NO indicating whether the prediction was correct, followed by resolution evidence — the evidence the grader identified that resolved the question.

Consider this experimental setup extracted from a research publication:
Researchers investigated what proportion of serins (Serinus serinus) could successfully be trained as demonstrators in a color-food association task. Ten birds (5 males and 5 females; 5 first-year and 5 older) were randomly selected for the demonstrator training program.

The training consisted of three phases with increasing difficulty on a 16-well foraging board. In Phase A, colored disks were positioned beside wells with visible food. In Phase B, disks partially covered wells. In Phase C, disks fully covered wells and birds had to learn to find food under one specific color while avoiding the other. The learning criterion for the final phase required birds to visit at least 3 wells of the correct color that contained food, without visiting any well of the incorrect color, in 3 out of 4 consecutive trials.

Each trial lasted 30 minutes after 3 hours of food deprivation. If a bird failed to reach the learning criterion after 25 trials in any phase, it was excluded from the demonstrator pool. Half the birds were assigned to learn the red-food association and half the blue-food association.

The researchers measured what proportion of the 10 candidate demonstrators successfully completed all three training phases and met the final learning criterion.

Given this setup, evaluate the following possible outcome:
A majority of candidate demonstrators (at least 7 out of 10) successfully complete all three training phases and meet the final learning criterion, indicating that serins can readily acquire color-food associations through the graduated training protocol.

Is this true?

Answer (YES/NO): YES